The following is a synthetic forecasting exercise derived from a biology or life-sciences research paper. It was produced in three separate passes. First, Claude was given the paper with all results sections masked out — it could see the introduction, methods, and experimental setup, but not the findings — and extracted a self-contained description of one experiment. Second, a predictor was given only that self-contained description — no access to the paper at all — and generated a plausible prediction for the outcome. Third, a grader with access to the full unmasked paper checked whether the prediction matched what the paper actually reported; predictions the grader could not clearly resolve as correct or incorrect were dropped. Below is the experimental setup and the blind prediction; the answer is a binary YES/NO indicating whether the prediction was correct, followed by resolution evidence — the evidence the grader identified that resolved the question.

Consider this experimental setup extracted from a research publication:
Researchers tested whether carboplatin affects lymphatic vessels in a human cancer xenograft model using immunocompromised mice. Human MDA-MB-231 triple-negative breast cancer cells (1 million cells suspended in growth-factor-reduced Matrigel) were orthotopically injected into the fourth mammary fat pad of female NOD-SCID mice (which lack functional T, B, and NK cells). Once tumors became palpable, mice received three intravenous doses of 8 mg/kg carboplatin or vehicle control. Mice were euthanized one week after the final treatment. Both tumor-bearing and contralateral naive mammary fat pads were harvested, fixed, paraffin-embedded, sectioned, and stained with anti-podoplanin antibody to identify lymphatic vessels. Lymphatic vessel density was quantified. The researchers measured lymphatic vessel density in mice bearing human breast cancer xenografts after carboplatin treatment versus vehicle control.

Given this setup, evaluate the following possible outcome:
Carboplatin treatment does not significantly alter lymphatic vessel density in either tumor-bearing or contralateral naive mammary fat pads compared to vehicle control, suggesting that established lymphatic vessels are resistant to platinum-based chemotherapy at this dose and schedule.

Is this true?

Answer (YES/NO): NO